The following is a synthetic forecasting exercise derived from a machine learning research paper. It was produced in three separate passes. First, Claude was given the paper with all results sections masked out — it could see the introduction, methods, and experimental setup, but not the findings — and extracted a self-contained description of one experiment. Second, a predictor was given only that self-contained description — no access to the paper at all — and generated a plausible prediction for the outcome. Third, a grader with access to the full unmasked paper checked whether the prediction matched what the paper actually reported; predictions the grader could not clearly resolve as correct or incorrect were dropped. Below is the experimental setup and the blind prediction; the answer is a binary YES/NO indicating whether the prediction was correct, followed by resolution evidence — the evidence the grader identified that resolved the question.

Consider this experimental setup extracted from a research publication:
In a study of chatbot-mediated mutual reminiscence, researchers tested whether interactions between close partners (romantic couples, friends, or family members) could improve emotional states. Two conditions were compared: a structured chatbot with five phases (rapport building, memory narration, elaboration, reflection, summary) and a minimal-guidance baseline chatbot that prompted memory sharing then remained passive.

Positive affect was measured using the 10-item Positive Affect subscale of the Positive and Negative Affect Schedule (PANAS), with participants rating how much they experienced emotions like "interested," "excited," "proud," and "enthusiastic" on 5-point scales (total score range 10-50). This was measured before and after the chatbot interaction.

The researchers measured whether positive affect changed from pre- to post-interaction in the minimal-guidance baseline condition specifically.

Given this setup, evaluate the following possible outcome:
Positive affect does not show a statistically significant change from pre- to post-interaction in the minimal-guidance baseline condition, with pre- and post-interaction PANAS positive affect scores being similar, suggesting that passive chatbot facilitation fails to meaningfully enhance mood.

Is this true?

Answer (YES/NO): NO